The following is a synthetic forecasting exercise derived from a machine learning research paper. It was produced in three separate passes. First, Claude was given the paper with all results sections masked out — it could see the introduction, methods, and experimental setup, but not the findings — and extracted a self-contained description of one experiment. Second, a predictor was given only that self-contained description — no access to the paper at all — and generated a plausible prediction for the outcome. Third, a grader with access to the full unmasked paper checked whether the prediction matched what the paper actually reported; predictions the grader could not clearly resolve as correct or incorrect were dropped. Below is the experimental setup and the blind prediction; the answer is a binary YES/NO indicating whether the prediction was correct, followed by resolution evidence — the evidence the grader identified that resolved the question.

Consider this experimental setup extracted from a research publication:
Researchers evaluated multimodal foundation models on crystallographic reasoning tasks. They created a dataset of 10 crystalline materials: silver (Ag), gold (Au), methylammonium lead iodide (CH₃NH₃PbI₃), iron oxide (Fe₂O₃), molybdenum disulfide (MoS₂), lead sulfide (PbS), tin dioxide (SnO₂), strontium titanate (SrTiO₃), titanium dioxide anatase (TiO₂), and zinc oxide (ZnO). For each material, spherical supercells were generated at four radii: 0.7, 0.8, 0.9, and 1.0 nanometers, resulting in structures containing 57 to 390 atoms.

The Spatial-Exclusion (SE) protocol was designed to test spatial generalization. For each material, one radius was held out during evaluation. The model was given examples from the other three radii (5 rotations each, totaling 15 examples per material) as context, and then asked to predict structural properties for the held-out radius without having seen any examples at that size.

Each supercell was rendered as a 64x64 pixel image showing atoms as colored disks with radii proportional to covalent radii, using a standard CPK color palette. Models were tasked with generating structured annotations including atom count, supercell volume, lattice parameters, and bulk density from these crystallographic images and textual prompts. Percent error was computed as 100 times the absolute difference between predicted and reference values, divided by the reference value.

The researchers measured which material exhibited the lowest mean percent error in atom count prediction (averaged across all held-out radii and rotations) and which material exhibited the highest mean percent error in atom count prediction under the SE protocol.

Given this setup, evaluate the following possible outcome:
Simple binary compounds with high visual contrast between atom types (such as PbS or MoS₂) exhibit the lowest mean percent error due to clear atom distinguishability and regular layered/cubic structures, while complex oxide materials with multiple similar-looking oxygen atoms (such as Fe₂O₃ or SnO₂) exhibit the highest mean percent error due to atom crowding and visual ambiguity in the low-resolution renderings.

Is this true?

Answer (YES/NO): NO